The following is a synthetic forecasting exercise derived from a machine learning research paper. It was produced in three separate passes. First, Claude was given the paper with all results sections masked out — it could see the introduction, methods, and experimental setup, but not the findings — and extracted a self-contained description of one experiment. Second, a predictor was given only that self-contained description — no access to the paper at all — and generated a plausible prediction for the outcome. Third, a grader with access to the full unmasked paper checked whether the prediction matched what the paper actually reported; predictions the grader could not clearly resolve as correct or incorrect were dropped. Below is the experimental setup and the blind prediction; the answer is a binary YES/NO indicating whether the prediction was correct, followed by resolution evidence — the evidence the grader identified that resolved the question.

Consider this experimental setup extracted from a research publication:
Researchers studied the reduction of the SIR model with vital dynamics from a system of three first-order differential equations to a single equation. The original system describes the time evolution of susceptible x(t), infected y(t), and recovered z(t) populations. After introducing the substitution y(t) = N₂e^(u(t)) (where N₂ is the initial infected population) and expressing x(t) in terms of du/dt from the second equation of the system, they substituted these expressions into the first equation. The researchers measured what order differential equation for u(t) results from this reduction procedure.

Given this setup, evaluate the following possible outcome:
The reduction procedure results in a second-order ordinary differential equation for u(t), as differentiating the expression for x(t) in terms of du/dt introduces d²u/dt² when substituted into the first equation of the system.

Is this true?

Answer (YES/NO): YES